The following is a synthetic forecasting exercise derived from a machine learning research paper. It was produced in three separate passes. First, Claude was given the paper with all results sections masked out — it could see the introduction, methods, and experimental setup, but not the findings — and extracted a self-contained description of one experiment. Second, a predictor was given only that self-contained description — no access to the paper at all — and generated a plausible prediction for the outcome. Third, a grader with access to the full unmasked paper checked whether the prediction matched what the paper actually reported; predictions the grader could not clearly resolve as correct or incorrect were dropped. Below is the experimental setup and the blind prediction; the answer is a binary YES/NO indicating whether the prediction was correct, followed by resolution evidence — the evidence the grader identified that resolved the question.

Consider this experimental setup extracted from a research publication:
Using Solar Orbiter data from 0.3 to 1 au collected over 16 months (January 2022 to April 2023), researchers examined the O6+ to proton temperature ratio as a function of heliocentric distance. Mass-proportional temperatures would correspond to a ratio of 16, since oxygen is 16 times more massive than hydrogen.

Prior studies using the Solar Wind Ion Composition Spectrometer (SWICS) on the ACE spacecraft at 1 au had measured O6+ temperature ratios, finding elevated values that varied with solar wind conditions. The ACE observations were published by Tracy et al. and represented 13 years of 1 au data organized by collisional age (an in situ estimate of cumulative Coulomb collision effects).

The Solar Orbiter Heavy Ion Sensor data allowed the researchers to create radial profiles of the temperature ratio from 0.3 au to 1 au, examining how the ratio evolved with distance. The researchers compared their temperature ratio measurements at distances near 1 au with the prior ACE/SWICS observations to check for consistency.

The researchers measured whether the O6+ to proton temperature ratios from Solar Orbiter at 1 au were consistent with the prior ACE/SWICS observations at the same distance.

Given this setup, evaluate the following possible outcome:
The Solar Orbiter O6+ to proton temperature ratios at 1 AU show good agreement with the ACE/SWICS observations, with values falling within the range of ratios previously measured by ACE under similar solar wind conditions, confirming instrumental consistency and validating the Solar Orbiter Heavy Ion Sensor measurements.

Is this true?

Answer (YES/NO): YES